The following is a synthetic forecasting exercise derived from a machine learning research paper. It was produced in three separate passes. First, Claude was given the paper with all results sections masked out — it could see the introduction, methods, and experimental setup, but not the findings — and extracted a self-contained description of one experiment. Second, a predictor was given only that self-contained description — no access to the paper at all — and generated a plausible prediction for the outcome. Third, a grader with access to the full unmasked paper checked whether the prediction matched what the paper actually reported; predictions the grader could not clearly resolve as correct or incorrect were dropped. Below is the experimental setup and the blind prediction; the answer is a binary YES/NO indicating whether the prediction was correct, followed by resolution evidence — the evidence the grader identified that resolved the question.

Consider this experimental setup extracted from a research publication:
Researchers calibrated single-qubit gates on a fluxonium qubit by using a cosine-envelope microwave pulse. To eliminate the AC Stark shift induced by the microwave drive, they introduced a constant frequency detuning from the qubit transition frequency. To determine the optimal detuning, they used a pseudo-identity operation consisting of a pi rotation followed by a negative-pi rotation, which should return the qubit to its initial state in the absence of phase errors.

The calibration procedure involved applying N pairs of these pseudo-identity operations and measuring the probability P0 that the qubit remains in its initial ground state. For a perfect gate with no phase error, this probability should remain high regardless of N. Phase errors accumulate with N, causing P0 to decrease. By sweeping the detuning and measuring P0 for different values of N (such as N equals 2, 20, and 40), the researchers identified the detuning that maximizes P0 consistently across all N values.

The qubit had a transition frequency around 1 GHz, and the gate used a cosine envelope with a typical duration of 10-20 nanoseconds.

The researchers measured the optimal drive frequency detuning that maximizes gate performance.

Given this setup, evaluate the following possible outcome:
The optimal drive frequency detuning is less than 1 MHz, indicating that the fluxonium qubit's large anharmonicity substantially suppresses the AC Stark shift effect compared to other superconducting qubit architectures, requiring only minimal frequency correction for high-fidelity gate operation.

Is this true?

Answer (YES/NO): NO